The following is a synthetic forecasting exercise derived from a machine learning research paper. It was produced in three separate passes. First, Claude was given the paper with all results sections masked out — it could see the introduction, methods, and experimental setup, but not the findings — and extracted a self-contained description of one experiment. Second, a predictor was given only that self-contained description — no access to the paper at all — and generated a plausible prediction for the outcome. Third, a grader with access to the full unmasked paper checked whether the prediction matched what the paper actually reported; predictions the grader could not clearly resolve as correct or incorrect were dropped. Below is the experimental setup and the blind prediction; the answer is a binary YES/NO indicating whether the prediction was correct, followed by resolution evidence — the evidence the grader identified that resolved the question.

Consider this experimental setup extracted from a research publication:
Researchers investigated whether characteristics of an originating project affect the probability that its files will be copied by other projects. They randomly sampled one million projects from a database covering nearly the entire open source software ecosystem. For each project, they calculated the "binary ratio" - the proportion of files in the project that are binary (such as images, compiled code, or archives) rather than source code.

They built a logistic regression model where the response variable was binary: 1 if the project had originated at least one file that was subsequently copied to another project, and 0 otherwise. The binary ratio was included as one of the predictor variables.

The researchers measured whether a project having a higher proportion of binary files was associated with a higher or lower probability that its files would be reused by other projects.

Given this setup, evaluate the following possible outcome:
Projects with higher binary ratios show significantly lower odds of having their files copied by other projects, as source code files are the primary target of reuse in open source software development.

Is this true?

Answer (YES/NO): NO